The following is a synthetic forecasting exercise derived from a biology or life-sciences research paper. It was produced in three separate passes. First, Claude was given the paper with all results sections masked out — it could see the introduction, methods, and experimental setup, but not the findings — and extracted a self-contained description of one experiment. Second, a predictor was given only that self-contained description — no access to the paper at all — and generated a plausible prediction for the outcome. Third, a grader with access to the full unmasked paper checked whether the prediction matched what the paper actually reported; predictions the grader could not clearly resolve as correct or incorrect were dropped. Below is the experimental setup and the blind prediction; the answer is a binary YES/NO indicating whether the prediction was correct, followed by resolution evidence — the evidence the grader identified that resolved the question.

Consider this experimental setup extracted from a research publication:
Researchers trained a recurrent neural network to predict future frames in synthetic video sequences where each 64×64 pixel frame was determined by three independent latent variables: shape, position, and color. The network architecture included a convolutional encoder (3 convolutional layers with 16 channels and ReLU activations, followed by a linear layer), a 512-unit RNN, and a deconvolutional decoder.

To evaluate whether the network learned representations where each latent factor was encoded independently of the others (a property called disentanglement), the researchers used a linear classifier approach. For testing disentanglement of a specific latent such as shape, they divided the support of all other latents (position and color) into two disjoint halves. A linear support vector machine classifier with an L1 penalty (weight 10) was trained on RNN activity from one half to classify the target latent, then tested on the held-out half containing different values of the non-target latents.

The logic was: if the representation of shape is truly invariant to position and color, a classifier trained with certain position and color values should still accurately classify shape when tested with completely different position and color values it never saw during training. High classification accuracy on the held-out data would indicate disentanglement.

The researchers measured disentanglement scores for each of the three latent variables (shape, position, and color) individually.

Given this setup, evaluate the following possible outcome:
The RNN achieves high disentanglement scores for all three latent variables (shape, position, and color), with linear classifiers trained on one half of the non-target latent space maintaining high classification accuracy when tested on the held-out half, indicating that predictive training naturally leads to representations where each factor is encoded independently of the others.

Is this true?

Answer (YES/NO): YES